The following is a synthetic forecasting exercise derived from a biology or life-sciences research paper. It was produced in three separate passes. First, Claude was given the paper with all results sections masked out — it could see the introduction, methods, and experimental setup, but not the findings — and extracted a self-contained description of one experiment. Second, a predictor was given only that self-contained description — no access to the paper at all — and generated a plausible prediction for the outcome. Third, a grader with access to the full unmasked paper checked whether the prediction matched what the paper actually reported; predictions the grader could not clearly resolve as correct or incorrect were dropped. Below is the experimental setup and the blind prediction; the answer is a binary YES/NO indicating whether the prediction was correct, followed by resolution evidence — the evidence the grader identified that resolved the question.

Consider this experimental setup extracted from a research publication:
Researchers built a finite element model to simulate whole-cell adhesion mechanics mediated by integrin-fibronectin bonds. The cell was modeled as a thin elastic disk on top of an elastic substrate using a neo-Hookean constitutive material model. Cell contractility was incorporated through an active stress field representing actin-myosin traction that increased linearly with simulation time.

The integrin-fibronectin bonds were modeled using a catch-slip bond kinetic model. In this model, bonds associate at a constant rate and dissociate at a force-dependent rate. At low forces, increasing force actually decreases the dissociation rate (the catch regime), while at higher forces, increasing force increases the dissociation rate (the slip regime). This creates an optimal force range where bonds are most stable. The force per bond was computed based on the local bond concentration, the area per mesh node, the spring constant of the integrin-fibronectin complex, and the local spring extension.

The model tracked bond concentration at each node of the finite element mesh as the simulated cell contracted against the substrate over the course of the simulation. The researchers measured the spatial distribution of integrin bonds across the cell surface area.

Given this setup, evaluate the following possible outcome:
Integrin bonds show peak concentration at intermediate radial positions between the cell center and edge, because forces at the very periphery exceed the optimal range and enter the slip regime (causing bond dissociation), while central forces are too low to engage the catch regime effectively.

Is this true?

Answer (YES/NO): NO